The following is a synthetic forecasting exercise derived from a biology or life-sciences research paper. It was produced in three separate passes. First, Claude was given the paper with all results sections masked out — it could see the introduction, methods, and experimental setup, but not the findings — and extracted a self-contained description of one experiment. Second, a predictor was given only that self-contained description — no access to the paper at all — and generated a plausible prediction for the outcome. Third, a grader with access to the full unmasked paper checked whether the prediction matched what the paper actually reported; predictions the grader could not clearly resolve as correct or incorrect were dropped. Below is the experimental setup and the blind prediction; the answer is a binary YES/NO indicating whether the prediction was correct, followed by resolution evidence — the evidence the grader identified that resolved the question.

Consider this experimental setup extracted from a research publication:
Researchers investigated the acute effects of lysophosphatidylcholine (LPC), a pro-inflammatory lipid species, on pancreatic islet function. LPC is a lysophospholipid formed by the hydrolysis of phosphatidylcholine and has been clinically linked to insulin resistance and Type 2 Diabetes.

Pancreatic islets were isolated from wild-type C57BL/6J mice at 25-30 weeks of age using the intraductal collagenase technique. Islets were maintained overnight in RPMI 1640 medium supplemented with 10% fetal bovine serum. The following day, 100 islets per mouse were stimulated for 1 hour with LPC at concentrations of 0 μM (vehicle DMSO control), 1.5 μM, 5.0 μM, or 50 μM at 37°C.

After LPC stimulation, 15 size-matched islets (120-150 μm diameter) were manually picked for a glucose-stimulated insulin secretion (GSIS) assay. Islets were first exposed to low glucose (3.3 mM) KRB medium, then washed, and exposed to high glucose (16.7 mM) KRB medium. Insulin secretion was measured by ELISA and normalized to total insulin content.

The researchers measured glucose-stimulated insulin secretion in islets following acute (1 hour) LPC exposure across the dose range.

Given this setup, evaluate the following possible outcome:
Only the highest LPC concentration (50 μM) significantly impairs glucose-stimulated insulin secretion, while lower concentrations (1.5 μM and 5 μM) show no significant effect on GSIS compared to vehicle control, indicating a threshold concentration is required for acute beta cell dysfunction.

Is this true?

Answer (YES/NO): NO